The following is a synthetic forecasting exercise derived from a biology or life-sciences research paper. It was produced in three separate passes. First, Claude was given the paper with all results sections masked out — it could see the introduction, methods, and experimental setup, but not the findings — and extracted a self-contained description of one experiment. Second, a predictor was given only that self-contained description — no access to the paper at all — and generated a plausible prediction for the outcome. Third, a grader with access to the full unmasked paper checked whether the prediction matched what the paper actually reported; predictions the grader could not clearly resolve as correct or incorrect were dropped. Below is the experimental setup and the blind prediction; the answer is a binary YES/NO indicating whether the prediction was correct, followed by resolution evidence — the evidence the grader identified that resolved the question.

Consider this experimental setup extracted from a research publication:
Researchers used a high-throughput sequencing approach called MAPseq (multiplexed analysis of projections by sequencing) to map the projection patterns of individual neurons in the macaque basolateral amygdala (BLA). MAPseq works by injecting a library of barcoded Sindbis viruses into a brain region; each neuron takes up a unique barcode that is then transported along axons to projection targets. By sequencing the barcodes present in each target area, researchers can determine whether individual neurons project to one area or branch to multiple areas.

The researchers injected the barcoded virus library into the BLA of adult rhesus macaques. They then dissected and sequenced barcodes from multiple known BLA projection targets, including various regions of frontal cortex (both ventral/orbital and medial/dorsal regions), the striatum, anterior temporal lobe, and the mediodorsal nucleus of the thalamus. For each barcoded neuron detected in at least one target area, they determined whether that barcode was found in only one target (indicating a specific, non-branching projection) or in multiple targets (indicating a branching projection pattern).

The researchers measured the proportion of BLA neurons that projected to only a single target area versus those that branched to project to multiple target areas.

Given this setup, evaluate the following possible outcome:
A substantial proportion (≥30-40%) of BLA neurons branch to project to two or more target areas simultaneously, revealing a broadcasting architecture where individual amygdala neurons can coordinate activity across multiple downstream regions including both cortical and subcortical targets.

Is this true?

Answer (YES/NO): YES